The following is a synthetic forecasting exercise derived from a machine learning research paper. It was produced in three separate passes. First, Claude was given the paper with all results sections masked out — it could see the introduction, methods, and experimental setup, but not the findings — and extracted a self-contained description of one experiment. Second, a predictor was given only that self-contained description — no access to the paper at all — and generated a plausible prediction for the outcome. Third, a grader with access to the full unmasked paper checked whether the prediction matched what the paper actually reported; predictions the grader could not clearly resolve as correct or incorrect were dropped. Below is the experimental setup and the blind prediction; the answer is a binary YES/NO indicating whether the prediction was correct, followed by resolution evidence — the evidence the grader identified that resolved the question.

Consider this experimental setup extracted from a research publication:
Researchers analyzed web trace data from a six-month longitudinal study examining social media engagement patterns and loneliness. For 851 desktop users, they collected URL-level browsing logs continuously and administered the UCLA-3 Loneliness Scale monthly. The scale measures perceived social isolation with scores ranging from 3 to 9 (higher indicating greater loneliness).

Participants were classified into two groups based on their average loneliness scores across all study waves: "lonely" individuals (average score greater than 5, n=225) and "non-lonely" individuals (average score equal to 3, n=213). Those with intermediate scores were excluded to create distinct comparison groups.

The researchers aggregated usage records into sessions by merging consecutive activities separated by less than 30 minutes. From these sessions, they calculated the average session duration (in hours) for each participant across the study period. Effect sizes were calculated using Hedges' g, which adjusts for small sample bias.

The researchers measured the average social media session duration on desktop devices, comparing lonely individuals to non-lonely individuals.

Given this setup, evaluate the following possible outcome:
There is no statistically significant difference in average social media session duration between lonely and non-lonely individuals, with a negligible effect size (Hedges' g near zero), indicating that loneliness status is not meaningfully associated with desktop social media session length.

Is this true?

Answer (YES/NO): NO